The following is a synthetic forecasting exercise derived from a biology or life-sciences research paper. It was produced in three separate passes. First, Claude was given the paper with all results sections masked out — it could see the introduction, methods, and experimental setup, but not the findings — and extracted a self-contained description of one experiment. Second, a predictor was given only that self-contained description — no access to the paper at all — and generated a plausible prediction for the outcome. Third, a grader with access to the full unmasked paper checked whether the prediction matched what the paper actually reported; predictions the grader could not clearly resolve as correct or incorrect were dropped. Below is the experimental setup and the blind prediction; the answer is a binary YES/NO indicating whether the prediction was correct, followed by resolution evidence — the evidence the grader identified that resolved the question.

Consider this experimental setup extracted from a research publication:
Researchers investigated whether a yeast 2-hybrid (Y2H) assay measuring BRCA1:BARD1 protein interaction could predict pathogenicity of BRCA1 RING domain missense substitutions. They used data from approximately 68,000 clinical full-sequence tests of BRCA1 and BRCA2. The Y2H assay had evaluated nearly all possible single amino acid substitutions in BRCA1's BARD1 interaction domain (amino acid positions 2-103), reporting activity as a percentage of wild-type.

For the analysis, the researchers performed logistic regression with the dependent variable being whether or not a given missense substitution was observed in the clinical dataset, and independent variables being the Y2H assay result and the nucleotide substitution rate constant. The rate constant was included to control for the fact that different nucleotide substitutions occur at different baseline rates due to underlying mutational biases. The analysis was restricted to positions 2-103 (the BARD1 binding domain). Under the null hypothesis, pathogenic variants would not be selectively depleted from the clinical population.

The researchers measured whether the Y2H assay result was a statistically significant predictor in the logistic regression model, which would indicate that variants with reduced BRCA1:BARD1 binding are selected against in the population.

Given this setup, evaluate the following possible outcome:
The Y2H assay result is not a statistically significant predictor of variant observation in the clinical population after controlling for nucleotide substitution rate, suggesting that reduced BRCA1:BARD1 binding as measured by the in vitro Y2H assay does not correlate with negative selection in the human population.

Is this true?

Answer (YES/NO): NO